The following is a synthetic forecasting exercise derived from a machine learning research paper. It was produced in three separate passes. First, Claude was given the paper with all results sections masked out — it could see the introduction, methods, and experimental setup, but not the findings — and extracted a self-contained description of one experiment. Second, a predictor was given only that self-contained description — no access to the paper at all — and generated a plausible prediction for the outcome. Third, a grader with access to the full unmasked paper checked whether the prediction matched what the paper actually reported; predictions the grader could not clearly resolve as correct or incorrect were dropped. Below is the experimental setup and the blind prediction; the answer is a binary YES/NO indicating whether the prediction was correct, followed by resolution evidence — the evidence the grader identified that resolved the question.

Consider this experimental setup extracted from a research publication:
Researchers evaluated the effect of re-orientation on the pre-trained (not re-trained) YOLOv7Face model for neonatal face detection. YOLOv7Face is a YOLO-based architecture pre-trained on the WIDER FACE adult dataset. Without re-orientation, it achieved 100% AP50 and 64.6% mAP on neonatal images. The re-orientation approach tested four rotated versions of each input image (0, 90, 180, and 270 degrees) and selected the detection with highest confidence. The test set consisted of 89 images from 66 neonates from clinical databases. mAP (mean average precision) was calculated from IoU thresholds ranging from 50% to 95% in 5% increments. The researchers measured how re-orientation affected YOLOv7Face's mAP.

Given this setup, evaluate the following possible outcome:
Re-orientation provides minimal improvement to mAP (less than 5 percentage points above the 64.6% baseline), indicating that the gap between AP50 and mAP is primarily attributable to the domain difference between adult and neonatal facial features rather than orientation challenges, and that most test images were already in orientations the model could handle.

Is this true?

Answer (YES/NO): NO